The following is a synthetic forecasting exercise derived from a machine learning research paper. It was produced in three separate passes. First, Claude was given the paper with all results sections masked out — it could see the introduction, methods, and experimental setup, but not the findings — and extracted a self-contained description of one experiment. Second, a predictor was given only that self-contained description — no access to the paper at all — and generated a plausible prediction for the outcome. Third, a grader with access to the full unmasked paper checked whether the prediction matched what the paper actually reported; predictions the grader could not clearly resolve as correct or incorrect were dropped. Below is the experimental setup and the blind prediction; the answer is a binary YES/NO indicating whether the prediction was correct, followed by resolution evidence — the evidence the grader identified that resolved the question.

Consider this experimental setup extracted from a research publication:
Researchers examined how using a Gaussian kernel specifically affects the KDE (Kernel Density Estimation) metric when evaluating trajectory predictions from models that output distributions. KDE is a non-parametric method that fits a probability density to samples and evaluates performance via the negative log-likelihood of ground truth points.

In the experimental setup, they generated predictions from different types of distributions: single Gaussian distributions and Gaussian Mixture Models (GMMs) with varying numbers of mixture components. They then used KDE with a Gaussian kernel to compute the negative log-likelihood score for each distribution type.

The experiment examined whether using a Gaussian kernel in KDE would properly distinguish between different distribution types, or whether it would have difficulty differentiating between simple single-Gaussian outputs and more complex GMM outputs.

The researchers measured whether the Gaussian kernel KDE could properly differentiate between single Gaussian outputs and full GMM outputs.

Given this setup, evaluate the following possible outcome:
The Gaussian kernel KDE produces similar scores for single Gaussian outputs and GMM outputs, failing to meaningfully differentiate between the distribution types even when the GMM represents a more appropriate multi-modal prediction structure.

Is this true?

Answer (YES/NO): NO